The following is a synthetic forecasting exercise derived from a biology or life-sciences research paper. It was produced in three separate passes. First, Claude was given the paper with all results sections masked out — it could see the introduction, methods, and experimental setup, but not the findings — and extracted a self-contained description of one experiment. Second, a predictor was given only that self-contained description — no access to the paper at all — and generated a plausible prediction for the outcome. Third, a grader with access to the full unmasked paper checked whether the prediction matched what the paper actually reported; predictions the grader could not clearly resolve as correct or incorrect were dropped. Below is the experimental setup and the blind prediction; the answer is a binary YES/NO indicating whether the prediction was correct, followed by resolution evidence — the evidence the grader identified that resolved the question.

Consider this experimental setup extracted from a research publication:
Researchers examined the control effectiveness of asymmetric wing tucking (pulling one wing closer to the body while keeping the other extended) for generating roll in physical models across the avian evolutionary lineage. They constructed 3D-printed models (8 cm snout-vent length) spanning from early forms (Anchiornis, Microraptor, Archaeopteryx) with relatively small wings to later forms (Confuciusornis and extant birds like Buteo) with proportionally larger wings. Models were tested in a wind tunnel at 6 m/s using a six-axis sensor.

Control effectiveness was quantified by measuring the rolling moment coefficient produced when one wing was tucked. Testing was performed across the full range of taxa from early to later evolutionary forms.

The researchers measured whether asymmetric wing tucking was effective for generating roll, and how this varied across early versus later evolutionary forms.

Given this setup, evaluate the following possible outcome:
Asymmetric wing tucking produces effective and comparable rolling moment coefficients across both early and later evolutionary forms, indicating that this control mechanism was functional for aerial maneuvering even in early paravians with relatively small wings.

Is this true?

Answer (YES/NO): YES